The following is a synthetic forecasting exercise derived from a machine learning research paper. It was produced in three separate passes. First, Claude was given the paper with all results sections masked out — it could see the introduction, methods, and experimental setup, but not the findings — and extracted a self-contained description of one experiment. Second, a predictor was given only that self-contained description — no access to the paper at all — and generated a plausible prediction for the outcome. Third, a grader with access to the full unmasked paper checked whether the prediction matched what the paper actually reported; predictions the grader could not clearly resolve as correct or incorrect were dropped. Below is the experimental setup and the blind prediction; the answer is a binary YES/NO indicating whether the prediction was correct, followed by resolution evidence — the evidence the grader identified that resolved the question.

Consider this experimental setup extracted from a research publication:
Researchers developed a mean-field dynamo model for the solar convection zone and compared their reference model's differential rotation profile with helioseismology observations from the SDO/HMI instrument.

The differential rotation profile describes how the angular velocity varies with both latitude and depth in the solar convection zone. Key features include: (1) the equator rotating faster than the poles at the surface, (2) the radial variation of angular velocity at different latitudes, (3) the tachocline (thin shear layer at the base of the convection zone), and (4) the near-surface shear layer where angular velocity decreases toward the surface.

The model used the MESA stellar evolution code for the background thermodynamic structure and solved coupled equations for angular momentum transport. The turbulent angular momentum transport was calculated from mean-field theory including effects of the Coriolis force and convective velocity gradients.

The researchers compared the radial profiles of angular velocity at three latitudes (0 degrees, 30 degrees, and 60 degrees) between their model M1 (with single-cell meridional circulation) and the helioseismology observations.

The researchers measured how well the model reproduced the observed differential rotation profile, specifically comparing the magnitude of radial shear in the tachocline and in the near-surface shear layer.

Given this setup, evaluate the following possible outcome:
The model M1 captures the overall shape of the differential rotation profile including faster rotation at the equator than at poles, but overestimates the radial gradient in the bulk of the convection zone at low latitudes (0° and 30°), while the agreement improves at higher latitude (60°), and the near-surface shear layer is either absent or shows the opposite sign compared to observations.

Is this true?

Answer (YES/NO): NO